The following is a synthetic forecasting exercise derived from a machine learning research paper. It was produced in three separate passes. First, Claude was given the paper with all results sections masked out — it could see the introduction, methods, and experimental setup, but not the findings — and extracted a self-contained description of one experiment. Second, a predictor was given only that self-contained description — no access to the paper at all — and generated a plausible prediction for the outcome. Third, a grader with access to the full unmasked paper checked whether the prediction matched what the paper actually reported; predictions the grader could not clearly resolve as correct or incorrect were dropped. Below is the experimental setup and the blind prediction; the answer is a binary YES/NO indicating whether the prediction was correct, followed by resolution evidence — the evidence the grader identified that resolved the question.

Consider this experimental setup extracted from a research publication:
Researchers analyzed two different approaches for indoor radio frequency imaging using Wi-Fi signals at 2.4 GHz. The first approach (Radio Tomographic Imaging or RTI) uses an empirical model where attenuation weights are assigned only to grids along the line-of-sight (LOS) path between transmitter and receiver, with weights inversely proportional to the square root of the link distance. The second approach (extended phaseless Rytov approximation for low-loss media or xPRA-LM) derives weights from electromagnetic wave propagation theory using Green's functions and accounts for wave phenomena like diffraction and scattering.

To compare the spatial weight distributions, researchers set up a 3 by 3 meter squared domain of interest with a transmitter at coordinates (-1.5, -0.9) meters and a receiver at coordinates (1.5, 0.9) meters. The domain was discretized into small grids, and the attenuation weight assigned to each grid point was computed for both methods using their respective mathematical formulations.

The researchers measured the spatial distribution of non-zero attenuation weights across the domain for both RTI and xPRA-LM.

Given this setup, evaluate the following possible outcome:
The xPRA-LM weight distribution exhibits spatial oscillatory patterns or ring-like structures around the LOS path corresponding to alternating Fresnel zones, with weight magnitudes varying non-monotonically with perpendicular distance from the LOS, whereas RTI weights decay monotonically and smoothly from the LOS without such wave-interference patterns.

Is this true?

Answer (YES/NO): NO